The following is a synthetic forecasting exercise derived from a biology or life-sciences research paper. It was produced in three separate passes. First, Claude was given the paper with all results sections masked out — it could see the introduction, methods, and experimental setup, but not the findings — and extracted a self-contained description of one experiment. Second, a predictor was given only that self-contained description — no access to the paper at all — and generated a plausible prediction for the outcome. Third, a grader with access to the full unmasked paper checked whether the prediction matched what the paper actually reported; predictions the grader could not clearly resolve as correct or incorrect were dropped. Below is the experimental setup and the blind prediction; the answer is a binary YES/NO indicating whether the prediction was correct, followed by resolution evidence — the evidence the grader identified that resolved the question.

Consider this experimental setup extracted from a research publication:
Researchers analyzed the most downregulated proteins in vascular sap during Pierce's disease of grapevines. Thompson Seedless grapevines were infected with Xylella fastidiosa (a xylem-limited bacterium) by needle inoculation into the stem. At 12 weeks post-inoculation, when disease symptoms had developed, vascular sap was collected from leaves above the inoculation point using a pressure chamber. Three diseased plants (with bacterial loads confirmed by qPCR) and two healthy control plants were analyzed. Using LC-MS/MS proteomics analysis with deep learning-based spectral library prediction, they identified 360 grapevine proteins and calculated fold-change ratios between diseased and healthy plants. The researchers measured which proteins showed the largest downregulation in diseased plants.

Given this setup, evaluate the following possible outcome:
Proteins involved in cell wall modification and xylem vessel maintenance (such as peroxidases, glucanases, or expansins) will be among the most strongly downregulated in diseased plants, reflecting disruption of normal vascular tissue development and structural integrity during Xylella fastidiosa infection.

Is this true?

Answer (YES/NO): NO